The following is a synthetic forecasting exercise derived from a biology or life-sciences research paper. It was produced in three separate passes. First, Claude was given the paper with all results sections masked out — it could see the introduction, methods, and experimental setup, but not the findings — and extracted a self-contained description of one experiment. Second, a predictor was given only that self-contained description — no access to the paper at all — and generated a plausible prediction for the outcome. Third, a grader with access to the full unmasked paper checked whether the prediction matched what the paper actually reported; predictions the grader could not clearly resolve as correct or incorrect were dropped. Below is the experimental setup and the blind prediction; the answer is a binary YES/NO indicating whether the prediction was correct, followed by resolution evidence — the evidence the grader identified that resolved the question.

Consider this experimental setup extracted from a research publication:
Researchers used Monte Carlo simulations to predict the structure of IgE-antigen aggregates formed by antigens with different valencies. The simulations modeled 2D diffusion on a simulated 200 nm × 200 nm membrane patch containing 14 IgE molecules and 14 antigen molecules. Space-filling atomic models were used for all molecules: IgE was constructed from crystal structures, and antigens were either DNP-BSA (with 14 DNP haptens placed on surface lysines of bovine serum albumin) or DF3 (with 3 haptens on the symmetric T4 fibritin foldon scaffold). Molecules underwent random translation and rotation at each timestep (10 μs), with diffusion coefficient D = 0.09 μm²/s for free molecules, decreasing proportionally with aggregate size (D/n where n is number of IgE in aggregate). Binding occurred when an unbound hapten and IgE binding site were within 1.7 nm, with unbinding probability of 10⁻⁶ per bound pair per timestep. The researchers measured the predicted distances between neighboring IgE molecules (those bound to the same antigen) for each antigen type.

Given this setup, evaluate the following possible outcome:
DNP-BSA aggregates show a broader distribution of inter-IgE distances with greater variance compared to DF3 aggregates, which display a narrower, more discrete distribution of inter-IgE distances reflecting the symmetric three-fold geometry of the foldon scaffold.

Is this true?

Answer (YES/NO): YES